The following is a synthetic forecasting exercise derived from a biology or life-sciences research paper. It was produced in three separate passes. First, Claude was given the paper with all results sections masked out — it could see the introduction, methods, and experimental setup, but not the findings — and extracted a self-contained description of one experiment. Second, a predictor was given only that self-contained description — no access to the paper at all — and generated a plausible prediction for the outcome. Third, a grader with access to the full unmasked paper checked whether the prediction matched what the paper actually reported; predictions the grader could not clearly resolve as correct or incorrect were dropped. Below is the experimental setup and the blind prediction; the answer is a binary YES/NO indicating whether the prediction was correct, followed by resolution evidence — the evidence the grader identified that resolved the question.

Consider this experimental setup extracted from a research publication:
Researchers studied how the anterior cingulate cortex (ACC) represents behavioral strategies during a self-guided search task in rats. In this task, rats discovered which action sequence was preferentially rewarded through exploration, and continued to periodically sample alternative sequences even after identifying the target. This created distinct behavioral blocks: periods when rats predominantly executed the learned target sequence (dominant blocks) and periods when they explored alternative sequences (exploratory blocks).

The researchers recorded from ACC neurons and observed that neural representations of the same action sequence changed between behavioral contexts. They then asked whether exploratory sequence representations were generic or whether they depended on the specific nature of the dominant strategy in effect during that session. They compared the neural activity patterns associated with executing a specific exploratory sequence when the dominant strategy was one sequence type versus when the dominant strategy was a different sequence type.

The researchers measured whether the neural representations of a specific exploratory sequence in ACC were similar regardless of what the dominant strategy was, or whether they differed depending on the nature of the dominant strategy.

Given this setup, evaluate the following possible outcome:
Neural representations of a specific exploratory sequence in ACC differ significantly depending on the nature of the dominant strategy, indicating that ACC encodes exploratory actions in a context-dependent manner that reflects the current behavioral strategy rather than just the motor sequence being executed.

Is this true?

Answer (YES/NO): YES